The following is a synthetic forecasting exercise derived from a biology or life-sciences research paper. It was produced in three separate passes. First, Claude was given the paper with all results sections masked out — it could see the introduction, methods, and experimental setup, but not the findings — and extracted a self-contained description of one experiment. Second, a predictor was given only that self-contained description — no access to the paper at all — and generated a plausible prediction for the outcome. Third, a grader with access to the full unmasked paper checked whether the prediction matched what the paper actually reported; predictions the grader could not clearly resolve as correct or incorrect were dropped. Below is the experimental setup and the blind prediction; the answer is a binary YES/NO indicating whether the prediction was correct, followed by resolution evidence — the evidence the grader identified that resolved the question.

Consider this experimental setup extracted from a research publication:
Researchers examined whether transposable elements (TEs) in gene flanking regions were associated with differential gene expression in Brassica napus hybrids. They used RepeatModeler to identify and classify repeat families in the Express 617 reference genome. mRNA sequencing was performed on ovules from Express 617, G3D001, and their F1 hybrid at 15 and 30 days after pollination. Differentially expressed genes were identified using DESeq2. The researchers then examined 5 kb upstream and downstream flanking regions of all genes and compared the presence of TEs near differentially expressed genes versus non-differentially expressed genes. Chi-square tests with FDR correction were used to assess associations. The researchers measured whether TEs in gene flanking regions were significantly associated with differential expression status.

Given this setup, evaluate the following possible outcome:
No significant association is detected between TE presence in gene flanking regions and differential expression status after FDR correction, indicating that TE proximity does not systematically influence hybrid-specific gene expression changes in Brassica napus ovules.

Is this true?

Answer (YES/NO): NO